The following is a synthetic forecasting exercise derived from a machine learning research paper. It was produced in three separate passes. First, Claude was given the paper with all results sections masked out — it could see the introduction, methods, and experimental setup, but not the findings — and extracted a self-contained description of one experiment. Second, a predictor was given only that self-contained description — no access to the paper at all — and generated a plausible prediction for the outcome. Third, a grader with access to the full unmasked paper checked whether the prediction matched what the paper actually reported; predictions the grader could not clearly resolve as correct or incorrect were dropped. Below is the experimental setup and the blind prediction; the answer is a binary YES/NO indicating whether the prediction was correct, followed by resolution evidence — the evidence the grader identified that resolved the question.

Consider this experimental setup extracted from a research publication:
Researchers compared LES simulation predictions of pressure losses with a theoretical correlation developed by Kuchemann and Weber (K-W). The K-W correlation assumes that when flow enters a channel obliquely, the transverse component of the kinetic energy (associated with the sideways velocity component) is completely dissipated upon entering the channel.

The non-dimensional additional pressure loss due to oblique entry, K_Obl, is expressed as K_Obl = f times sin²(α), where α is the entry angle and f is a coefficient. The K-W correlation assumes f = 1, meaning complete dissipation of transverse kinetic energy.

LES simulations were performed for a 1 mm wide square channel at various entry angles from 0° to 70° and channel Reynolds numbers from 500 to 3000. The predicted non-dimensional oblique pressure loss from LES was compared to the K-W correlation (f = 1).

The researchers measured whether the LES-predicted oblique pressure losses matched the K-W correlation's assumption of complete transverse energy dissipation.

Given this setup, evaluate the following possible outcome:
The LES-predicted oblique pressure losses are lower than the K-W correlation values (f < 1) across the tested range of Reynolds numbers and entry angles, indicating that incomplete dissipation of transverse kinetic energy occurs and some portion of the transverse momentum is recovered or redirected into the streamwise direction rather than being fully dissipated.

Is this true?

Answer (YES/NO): NO